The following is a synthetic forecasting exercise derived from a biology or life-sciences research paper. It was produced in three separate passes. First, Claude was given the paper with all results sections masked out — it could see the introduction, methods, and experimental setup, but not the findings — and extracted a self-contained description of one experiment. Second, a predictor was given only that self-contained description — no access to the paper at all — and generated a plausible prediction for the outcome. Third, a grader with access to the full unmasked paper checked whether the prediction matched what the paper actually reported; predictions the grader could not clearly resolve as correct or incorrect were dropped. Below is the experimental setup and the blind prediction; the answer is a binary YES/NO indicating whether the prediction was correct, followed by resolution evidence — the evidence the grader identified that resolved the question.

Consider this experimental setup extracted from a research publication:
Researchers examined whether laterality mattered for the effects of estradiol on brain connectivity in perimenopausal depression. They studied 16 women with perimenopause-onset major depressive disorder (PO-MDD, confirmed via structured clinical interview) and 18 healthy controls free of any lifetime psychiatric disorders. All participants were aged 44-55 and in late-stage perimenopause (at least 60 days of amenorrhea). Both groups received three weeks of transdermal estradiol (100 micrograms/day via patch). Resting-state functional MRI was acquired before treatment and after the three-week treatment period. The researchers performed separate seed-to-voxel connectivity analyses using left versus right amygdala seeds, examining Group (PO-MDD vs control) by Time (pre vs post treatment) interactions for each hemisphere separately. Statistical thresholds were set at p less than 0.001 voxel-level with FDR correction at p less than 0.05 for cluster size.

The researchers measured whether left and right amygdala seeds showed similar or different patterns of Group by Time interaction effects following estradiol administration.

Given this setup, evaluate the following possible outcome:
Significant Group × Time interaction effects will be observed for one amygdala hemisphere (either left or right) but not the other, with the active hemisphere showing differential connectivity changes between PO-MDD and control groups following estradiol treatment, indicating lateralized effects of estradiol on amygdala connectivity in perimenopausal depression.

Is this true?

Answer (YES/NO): YES